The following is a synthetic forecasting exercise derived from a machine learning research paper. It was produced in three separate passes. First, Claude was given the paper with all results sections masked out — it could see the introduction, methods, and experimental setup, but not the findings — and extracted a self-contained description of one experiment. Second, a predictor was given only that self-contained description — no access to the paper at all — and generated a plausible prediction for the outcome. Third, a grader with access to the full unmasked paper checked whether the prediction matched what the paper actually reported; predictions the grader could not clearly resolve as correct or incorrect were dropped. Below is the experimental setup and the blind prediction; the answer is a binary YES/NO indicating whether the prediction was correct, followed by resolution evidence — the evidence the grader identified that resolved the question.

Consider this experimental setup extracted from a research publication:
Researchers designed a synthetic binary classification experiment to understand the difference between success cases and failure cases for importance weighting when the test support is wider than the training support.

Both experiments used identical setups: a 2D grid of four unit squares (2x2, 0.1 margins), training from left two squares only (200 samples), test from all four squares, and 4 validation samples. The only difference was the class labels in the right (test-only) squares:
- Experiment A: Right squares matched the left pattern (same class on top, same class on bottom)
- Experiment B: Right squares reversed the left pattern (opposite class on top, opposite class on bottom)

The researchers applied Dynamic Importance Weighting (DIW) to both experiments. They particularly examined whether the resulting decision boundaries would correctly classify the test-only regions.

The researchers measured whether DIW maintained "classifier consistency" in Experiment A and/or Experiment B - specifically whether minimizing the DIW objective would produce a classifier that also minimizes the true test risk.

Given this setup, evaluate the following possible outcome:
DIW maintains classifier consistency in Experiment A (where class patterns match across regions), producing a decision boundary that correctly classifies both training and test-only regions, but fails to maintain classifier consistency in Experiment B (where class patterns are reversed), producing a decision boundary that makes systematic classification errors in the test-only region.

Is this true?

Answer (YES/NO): YES